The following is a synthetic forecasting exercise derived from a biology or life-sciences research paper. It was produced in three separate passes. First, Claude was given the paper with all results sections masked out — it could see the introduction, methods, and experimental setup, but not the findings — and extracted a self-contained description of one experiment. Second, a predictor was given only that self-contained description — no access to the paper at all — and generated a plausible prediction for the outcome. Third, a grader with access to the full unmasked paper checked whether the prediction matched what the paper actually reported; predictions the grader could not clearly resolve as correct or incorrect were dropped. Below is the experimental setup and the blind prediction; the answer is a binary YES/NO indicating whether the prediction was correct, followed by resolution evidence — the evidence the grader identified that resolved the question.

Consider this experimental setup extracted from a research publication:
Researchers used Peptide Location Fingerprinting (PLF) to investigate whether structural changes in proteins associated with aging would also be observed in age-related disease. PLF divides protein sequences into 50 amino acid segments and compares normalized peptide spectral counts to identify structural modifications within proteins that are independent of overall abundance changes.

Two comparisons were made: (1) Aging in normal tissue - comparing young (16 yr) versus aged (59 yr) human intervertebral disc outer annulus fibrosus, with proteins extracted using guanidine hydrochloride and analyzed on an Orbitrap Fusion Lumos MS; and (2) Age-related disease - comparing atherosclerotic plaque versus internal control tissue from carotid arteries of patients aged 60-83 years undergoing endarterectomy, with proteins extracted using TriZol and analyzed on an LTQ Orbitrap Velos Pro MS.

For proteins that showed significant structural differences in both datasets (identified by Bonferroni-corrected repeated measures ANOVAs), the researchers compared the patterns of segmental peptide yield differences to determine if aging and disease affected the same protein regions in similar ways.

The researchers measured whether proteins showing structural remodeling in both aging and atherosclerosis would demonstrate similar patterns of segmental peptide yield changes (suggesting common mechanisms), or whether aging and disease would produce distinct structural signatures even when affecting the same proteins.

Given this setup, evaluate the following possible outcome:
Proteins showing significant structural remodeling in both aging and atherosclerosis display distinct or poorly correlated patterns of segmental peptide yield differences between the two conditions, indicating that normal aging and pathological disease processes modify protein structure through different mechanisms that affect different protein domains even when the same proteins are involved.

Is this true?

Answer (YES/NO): YES